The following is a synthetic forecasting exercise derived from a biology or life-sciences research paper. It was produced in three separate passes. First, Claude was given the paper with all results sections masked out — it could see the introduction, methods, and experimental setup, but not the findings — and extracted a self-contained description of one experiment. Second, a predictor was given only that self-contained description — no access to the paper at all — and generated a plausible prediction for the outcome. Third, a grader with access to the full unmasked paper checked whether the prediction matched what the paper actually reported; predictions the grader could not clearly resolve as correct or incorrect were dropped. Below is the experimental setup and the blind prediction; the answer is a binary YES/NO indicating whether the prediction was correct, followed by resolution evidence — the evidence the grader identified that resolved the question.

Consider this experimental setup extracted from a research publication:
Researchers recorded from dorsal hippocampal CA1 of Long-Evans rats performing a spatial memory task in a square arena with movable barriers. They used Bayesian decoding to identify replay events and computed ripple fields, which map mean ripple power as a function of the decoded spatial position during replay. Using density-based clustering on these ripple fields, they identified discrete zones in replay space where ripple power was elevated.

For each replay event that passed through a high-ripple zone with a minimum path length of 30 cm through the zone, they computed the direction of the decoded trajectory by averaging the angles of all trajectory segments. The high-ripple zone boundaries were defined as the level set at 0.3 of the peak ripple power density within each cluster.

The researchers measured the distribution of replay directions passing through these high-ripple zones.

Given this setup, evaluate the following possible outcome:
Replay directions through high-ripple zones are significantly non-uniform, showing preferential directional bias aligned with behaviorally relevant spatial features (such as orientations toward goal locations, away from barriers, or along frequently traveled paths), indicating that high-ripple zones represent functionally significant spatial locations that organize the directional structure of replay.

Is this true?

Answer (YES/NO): NO